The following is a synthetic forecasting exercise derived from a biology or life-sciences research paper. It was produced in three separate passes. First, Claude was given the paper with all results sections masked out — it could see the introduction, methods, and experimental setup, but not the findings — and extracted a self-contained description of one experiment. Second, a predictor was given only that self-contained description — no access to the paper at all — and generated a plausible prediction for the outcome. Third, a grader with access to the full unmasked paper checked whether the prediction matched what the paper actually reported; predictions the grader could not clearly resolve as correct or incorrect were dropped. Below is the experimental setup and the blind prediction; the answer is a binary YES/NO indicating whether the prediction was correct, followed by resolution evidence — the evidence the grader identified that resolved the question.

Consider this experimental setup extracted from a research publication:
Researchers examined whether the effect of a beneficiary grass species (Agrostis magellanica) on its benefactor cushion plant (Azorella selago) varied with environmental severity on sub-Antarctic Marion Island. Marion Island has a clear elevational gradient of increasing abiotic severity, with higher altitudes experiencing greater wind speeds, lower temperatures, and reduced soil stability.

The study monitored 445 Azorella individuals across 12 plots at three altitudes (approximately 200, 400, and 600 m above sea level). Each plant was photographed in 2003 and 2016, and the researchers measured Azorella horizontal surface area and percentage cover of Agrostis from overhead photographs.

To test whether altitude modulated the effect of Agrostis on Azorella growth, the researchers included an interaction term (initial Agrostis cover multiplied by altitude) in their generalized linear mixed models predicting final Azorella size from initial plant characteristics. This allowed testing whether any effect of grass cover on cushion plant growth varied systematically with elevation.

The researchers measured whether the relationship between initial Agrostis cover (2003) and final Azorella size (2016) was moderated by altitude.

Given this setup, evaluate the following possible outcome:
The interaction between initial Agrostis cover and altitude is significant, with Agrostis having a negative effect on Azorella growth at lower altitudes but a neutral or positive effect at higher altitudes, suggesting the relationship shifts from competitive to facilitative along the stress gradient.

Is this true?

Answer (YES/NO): NO